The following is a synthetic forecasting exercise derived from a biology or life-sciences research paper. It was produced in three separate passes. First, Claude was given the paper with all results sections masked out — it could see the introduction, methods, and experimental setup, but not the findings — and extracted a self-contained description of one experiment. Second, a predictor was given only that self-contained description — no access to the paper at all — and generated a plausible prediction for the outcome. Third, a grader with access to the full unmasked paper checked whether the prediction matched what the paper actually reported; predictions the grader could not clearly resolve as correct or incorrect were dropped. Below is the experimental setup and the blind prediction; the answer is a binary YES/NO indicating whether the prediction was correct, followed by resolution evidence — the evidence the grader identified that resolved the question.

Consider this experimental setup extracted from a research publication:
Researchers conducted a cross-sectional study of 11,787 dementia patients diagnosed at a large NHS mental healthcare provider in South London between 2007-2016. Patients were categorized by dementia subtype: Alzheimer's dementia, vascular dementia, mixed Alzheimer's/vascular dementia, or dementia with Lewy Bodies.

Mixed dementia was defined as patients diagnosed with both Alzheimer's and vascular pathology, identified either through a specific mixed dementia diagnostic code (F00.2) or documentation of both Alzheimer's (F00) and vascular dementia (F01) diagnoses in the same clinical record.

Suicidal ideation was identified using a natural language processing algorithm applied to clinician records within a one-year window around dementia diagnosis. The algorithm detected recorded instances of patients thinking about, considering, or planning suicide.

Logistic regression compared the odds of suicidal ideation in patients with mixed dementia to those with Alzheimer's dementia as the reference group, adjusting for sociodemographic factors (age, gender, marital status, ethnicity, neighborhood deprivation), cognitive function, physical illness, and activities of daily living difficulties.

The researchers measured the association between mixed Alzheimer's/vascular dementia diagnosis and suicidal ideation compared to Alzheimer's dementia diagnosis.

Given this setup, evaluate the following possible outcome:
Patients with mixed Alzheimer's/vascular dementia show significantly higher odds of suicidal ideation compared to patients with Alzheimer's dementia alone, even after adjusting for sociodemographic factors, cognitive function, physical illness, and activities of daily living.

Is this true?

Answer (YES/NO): NO